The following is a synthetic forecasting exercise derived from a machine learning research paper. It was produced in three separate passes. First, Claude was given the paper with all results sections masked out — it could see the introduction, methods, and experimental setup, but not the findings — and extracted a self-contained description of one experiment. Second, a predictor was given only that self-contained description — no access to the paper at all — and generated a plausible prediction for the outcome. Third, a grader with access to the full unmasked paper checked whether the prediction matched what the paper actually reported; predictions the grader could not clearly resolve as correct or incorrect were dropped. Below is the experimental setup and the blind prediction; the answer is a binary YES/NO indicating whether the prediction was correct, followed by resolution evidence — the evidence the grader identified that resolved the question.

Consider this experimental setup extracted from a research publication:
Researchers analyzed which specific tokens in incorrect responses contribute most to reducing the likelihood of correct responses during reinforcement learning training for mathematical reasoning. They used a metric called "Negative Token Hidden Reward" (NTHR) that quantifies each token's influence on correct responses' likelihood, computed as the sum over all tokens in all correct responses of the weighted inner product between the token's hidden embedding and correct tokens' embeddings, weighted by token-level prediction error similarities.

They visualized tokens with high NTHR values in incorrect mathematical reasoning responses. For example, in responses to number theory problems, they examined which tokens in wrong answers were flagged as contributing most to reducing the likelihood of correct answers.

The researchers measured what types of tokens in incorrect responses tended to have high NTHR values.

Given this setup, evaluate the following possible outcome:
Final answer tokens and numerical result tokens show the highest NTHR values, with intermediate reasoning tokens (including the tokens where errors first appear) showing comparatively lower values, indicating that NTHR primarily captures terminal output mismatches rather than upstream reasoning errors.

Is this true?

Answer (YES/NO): NO